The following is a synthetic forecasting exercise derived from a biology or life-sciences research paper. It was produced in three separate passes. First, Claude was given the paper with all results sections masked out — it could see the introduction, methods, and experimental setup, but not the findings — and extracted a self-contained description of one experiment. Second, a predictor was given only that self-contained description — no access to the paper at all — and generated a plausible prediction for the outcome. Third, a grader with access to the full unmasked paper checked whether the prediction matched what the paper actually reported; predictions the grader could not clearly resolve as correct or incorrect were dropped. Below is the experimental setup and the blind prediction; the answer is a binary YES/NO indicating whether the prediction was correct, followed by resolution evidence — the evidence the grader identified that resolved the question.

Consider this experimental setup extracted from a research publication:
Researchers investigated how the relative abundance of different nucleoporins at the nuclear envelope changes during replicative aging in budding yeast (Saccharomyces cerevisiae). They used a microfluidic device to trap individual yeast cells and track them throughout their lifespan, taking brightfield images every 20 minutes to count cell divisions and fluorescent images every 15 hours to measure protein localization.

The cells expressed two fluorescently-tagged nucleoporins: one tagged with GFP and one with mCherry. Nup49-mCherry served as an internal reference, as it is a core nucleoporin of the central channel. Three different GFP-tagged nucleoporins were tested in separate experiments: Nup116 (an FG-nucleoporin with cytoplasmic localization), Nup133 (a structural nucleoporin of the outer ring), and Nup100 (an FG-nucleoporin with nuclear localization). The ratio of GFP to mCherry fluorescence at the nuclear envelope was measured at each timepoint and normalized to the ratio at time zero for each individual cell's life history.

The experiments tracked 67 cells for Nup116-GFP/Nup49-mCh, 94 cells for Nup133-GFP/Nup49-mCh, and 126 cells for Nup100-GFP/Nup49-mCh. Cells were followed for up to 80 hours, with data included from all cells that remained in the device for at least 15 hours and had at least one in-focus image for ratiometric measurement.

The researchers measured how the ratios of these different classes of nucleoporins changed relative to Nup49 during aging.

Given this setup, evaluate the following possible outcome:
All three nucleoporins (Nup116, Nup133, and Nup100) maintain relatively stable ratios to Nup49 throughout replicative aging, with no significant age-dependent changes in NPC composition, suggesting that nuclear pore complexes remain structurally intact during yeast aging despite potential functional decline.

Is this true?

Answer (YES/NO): NO